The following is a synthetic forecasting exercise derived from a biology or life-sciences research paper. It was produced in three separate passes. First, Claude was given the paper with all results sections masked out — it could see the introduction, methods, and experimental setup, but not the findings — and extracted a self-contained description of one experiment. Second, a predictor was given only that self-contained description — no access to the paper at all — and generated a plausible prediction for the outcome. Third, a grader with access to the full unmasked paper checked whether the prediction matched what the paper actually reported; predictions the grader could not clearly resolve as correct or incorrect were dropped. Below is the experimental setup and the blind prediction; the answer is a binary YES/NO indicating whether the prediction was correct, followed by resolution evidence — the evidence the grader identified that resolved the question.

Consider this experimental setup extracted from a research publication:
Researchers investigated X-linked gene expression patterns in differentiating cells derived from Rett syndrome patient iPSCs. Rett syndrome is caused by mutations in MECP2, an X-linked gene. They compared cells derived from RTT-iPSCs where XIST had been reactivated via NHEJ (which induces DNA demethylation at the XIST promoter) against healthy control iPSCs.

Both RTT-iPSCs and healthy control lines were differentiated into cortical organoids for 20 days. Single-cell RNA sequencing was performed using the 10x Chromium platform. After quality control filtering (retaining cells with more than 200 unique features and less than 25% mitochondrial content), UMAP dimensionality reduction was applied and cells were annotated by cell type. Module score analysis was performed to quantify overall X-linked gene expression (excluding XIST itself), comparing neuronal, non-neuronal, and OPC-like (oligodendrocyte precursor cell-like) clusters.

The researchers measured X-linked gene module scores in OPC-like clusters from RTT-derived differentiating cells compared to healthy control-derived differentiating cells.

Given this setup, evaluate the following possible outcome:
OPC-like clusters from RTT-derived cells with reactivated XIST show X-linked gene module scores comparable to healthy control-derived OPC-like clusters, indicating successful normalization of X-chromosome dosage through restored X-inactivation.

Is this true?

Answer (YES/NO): NO